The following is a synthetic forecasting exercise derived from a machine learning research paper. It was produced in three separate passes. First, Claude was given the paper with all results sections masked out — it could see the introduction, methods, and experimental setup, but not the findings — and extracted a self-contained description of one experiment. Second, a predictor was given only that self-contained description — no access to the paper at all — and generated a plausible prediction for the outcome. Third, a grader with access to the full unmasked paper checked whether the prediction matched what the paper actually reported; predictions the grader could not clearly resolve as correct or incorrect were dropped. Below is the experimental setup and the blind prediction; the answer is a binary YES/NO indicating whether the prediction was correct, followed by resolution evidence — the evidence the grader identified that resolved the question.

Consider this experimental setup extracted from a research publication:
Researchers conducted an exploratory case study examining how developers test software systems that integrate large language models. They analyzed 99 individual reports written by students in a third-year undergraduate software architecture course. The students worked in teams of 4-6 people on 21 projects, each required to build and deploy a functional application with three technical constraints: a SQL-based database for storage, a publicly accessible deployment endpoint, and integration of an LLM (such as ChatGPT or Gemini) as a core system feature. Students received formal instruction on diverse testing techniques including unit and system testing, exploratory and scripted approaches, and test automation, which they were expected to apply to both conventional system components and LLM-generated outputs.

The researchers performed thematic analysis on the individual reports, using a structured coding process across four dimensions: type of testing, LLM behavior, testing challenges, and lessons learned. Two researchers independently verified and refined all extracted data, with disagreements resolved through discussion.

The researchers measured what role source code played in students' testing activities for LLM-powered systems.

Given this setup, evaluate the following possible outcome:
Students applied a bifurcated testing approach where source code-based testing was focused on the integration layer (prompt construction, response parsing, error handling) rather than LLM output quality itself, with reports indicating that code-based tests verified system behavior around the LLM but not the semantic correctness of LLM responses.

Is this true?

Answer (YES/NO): YES